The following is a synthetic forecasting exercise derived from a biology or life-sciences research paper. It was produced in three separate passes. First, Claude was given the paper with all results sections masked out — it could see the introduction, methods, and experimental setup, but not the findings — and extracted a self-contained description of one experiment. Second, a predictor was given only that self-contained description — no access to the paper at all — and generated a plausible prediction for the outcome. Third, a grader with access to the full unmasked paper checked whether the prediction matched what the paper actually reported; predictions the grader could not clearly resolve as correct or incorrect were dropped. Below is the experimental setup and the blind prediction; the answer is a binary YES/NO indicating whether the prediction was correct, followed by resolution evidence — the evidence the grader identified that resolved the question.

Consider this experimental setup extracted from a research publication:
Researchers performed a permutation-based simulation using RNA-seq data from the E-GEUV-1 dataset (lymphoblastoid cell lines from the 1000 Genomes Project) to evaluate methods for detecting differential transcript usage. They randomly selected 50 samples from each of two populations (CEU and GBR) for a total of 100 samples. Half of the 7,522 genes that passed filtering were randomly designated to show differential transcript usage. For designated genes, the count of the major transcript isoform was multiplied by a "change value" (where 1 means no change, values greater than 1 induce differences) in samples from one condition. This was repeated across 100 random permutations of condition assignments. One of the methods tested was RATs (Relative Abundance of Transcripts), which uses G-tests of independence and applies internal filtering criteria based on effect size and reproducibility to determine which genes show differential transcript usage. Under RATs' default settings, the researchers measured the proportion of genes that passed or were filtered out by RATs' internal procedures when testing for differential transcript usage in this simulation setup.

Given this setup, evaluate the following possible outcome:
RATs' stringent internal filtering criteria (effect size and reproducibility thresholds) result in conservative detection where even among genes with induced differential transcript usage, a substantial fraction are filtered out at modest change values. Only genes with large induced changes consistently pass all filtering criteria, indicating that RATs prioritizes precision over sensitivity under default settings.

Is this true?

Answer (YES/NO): NO